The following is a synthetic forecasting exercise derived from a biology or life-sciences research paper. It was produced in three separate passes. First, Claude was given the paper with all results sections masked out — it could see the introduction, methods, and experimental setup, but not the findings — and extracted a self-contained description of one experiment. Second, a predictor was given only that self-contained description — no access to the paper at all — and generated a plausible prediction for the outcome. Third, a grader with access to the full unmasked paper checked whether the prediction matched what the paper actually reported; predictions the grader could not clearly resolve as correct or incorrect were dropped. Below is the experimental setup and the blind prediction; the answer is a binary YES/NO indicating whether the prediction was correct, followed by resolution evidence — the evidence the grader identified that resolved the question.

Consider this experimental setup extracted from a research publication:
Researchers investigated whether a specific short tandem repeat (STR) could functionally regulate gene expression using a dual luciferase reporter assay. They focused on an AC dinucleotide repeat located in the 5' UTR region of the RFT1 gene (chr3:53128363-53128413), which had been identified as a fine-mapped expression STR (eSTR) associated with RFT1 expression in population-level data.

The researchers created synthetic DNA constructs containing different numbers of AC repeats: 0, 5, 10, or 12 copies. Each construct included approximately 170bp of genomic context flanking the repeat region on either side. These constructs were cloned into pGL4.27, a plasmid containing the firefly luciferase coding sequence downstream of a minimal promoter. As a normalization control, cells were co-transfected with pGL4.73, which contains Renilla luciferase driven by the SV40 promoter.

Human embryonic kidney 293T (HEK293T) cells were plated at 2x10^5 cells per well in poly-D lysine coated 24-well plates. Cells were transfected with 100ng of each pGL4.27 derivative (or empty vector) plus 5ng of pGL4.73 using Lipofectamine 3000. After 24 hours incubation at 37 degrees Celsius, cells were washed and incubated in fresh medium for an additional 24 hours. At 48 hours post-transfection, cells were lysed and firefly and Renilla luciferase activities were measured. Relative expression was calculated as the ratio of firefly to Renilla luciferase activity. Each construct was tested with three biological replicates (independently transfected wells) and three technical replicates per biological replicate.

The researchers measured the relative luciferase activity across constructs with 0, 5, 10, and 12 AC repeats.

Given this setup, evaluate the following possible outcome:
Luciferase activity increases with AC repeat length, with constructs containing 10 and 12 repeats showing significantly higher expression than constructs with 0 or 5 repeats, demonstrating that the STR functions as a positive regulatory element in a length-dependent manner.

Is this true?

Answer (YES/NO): YES